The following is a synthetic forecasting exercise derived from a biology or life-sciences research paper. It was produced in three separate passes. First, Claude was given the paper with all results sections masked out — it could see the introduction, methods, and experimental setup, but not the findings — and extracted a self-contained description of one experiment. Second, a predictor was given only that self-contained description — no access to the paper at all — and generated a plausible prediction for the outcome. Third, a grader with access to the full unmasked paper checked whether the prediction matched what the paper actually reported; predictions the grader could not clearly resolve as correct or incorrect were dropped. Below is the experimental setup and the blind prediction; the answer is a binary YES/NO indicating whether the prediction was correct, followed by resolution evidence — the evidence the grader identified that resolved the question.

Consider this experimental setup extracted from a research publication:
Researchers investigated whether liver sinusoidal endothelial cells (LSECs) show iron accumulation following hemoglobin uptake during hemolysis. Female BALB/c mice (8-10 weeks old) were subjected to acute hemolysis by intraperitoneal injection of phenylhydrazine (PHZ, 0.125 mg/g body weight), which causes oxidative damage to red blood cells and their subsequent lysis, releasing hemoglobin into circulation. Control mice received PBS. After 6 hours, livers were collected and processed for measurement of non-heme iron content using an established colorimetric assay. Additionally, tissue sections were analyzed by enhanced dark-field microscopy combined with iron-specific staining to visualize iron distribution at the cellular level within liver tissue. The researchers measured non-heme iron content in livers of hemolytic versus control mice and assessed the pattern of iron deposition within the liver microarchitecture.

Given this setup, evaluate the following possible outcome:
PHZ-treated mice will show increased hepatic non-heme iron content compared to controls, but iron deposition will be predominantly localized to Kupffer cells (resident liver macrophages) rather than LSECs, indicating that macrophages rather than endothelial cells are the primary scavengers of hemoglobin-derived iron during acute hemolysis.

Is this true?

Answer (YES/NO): NO